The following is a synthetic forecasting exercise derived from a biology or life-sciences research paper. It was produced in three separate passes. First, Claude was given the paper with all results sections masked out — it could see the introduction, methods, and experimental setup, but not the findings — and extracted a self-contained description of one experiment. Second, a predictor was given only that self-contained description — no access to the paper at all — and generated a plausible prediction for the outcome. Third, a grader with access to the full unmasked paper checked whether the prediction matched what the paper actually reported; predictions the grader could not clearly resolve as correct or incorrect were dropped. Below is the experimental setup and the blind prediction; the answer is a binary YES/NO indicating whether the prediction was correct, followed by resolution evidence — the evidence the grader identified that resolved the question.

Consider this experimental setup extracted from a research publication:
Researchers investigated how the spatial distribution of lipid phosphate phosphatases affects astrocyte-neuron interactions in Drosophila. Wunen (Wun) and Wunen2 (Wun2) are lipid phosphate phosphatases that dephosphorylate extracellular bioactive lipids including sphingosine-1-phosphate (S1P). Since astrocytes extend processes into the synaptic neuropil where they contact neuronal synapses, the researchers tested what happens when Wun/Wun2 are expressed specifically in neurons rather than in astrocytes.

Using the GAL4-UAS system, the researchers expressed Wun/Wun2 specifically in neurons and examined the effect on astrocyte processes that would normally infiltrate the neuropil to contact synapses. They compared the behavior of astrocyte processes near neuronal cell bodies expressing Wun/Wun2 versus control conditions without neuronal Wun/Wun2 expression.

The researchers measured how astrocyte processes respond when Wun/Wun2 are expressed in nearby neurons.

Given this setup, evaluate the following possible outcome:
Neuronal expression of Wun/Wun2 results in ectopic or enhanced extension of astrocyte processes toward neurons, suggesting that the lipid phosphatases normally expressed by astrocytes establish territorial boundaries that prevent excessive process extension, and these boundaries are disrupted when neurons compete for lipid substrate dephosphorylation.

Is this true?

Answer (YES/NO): NO